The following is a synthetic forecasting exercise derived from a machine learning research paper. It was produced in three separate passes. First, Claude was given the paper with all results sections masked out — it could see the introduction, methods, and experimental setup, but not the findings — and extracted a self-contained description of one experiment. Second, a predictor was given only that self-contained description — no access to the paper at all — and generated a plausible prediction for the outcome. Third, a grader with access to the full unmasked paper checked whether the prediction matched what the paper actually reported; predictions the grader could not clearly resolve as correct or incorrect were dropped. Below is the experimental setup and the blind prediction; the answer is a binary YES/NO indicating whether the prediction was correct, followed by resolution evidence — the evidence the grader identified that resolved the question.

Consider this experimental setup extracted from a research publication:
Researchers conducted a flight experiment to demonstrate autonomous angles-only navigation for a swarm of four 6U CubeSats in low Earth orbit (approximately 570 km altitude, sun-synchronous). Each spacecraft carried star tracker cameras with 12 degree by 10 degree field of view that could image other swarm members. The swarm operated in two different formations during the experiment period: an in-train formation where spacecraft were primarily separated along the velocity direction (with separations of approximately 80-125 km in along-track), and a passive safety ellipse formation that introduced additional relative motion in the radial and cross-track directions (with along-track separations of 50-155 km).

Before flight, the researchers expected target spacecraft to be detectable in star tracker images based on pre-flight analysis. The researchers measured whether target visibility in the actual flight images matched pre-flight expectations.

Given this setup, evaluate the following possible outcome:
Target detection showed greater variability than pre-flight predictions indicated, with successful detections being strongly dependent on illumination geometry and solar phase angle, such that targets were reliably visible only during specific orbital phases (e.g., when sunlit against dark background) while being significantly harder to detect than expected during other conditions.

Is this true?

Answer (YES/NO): NO